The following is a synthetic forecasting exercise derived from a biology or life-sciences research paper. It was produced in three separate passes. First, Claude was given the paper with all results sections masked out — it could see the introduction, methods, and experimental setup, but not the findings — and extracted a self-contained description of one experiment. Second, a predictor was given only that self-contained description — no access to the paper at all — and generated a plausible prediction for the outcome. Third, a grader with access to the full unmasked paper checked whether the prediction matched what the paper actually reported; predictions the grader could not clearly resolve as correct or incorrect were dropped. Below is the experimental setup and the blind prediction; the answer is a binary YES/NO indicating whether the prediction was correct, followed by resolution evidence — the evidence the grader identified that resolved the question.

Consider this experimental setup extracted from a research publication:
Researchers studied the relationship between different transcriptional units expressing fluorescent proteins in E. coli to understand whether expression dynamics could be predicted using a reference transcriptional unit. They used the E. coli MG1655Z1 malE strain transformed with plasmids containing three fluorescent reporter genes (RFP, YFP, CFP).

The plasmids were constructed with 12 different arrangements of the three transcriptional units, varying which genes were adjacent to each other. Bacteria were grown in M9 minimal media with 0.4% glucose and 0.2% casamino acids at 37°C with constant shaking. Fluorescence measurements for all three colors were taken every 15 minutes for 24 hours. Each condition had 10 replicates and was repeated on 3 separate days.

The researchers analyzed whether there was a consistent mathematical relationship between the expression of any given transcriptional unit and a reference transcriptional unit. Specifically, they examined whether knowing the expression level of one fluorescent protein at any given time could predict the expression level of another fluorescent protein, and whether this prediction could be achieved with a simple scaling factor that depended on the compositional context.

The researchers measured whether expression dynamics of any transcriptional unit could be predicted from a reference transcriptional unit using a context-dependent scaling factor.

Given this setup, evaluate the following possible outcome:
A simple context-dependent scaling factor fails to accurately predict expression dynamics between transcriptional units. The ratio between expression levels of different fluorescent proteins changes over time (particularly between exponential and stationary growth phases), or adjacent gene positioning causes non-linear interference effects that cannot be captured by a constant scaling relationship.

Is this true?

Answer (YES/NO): NO